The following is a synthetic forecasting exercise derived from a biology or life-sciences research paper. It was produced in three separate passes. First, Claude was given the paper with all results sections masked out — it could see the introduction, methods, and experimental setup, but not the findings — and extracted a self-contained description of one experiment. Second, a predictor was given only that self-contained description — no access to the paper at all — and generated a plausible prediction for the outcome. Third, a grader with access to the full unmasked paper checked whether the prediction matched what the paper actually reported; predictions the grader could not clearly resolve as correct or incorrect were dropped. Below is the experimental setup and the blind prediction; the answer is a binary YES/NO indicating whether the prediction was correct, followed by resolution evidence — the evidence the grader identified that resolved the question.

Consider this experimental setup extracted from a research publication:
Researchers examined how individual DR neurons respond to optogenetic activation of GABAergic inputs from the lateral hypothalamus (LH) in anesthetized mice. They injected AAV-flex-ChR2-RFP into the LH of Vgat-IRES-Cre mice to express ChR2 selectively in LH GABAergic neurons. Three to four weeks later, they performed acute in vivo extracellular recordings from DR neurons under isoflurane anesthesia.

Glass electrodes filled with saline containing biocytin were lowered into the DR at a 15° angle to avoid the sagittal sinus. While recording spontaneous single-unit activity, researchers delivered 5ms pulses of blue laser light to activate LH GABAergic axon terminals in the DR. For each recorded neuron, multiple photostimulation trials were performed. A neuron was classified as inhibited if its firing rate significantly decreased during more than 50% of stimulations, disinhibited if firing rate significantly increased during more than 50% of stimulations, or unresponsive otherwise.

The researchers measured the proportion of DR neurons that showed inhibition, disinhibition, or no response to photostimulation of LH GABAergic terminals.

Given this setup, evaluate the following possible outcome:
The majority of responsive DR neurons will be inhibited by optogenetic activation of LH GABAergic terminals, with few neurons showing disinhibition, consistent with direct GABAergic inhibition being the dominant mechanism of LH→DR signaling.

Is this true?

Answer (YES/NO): YES